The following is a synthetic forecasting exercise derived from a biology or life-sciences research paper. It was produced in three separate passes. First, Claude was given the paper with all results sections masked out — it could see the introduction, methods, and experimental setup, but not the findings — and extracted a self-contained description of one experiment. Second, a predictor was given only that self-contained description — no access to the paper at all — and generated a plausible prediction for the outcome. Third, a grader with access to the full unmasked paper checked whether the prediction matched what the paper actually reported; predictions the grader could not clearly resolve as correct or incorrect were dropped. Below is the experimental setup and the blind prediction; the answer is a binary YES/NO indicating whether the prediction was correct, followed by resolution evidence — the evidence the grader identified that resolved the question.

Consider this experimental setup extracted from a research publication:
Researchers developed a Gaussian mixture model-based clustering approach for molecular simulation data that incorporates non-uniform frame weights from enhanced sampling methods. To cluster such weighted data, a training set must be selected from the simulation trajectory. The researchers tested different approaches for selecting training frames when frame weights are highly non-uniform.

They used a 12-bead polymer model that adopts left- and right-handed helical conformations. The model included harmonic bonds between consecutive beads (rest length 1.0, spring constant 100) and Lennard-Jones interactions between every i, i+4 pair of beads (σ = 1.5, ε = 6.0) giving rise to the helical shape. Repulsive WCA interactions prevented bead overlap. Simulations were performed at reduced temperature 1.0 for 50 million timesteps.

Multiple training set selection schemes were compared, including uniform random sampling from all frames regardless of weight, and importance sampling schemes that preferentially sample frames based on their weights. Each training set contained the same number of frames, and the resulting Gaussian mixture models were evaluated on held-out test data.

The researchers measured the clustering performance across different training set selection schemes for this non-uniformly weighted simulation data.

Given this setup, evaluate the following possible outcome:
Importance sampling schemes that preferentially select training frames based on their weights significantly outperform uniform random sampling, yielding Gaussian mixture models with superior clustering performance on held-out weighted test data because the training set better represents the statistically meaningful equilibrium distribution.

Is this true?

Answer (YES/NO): NO